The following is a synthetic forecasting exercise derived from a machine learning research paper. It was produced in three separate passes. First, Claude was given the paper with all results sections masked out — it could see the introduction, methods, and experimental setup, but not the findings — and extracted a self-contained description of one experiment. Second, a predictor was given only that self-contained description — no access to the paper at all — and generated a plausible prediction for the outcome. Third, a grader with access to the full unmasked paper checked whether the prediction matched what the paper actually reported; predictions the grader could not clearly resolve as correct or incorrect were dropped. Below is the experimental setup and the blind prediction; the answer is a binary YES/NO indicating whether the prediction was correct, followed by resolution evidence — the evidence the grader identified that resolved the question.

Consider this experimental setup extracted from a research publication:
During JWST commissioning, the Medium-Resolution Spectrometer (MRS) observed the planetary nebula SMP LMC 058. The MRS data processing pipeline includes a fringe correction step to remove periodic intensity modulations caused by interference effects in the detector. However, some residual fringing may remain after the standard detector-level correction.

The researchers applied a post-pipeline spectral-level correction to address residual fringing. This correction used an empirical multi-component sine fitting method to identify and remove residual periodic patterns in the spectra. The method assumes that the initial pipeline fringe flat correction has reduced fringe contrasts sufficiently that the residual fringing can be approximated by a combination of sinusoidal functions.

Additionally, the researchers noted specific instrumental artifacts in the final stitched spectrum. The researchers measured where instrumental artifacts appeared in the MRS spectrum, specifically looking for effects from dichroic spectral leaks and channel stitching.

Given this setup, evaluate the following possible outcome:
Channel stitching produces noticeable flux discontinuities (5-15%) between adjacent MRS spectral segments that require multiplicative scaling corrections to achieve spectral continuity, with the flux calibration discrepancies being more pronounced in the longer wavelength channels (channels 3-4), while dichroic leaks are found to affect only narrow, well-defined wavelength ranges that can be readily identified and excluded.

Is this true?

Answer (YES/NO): NO